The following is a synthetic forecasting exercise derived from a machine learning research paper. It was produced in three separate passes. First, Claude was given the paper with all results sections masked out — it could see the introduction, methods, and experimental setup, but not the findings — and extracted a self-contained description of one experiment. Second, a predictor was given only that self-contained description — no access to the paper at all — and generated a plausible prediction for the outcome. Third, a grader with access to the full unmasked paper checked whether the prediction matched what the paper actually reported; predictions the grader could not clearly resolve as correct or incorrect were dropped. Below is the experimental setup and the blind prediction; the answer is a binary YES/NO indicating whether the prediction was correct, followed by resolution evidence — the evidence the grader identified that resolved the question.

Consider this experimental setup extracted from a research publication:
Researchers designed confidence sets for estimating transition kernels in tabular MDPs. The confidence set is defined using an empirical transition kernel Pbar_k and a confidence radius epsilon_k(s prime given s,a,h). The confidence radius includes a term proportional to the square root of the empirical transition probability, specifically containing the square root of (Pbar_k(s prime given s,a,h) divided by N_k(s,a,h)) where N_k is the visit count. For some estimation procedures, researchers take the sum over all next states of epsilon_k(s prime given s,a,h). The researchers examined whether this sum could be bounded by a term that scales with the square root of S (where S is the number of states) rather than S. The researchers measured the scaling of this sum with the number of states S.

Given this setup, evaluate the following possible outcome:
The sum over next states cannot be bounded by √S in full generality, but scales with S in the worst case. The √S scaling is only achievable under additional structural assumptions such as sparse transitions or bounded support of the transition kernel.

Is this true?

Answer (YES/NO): NO